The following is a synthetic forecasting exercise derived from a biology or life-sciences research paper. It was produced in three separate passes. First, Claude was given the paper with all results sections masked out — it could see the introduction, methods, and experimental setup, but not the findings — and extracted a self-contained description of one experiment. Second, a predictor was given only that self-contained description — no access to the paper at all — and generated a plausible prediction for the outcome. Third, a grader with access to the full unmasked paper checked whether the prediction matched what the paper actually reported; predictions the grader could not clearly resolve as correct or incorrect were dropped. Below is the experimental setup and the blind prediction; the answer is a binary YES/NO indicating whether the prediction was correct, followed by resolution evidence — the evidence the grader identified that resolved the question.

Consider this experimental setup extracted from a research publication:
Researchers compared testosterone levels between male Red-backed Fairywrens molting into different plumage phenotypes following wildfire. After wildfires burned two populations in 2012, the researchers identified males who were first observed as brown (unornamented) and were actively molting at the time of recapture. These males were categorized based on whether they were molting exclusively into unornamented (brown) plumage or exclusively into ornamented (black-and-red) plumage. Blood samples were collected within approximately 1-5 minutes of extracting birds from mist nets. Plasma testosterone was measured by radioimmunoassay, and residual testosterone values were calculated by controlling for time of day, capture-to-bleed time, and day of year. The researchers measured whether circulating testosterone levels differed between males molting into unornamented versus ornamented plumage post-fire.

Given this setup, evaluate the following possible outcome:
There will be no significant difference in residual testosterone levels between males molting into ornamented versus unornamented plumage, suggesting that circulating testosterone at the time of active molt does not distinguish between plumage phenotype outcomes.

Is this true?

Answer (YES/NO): NO